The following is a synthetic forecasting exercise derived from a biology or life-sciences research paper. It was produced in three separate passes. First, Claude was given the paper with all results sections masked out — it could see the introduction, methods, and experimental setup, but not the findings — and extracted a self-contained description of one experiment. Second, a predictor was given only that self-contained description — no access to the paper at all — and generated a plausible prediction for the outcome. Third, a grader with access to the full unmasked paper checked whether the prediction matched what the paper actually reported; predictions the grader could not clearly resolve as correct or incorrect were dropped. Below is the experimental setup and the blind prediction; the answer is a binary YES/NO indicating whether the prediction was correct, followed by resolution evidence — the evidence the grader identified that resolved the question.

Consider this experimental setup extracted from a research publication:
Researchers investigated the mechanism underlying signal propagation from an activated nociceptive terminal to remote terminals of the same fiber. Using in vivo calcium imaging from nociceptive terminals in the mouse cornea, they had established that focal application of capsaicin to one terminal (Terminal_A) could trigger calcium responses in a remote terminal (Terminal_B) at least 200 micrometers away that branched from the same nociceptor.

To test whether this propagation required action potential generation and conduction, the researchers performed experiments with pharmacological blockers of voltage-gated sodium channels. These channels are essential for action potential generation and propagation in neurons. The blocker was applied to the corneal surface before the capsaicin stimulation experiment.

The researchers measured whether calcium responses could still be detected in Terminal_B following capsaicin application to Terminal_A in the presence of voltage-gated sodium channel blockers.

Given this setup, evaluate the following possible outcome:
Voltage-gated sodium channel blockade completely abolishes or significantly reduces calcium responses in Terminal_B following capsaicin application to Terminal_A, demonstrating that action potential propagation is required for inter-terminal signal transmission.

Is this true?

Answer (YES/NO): YES